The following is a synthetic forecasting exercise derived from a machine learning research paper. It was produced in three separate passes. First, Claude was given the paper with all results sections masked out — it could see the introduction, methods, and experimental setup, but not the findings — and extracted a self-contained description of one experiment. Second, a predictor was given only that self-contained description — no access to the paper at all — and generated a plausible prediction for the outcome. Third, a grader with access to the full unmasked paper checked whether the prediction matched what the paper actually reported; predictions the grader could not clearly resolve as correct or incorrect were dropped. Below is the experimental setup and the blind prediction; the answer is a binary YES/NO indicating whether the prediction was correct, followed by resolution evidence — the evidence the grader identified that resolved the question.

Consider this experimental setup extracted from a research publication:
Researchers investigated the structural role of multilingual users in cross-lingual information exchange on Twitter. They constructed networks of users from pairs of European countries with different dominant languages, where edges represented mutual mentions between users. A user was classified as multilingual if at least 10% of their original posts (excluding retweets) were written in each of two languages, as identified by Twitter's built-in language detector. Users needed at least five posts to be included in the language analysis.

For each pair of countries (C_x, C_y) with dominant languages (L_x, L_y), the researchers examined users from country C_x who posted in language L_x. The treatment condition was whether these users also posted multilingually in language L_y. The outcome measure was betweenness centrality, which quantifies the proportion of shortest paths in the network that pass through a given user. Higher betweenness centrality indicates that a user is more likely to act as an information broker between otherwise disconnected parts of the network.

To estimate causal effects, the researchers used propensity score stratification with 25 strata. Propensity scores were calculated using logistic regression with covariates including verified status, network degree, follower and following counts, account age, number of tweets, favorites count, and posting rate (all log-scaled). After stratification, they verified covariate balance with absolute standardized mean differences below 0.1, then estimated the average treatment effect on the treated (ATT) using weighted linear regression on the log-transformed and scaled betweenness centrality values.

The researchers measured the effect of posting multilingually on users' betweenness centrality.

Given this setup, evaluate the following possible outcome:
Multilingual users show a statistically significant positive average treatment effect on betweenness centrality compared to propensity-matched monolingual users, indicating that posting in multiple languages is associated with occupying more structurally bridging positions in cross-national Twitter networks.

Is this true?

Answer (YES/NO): YES